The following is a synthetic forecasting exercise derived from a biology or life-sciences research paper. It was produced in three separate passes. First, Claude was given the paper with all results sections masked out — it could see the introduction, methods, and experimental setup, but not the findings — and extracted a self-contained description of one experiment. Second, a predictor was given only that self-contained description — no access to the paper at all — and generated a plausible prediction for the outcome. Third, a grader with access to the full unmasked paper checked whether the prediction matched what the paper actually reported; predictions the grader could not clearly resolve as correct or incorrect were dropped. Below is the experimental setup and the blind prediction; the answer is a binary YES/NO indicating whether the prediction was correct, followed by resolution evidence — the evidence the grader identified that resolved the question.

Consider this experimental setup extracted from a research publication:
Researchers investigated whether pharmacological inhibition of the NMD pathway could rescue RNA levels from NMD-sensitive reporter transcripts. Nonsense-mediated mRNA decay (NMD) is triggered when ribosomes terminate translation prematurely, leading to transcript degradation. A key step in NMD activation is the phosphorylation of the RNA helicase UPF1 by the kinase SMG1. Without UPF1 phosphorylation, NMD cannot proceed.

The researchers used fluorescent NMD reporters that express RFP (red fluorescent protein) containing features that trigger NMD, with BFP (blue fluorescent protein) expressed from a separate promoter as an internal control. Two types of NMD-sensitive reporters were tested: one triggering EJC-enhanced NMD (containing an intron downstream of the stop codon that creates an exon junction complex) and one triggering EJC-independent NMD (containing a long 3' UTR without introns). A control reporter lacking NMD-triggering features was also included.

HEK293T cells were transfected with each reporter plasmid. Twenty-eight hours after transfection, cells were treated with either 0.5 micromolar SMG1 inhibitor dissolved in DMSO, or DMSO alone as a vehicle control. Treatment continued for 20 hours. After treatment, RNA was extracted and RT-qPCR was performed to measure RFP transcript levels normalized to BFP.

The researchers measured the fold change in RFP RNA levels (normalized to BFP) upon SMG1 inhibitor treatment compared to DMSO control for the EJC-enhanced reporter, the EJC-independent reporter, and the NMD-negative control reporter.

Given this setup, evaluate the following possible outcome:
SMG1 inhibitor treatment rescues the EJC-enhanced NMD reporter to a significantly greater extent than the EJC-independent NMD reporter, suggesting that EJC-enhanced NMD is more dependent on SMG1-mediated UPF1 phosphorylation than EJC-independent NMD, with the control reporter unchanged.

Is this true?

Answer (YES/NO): YES